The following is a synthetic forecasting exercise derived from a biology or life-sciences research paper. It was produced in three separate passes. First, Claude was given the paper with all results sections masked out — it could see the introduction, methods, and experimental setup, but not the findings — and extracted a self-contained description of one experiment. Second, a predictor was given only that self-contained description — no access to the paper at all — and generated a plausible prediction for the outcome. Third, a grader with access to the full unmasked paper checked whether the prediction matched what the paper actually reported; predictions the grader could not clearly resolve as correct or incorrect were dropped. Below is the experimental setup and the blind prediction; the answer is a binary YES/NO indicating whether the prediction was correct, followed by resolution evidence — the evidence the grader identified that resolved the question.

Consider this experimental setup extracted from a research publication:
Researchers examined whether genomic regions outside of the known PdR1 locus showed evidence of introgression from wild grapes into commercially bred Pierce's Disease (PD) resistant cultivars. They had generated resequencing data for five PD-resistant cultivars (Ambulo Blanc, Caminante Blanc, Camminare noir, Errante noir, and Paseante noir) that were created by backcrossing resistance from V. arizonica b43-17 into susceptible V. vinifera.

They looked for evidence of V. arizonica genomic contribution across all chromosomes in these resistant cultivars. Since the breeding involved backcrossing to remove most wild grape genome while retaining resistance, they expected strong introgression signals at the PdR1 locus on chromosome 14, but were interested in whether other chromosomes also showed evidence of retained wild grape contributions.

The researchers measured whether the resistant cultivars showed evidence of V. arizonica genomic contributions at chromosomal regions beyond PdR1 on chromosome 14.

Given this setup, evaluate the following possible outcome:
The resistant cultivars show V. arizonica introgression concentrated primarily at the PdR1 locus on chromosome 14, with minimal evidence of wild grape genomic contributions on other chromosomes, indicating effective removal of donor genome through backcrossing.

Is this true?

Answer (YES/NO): NO